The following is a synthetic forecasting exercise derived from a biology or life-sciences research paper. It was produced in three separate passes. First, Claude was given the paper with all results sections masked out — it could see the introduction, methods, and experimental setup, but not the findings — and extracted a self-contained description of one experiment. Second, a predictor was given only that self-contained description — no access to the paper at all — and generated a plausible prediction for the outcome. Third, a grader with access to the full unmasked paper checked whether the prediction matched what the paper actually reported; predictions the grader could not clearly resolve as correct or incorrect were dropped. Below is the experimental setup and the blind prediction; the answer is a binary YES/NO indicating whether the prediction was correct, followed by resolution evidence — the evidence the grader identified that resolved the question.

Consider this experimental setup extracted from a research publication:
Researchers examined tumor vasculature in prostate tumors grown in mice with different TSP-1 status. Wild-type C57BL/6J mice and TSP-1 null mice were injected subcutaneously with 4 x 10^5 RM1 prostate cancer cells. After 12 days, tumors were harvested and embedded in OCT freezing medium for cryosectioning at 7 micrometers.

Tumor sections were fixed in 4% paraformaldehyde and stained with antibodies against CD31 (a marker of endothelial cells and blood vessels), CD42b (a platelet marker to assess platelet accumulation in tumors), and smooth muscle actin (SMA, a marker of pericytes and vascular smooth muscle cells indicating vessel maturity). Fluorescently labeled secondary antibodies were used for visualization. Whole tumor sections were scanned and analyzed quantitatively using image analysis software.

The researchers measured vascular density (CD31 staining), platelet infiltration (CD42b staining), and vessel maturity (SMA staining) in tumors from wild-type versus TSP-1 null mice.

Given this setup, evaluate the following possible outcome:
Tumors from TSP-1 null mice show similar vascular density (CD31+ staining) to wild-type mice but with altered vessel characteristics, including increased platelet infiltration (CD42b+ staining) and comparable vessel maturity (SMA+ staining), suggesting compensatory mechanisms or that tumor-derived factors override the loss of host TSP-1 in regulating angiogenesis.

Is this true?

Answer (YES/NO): NO